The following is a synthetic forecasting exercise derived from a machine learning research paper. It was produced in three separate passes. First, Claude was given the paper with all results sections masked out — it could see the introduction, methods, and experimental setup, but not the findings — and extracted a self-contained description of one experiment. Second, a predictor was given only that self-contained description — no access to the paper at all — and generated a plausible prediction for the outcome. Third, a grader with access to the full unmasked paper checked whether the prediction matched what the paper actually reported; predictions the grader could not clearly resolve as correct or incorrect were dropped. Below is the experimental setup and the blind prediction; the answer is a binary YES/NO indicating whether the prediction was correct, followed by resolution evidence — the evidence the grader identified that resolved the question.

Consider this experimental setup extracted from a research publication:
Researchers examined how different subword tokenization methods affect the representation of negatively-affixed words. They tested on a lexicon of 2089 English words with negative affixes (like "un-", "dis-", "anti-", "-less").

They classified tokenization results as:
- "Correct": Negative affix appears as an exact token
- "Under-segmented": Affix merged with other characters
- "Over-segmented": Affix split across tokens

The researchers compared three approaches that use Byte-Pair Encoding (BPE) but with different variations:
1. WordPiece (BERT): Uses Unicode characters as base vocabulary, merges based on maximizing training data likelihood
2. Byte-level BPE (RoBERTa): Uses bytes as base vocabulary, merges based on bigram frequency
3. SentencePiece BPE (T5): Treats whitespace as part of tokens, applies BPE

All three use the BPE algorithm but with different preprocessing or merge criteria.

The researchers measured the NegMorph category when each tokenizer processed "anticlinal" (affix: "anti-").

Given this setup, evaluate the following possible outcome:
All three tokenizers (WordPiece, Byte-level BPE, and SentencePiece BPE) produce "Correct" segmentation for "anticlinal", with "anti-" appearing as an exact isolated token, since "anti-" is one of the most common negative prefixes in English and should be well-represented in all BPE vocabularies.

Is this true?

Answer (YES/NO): NO